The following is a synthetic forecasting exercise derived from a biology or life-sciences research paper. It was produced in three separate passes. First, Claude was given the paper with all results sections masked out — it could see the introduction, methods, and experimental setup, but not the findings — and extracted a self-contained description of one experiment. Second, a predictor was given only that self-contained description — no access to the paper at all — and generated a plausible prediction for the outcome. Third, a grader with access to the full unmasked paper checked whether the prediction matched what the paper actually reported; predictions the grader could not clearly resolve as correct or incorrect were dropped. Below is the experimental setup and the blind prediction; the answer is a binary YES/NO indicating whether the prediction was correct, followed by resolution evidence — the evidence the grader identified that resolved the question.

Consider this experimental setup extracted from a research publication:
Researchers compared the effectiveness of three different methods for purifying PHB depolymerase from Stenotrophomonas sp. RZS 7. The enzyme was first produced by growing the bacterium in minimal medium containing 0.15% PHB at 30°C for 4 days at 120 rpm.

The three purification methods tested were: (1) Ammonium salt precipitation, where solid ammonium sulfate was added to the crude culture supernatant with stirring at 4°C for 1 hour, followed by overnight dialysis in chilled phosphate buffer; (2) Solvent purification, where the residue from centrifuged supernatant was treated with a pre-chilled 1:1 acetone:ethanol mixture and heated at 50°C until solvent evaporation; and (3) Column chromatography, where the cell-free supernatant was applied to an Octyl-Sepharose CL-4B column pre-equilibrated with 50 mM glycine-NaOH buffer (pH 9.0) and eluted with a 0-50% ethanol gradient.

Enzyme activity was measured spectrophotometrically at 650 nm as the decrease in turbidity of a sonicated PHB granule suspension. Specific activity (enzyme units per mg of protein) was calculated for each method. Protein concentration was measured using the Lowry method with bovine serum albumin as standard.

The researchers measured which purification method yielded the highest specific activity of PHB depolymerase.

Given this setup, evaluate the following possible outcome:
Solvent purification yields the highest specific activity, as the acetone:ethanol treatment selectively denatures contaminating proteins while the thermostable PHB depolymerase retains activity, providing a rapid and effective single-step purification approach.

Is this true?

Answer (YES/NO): NO